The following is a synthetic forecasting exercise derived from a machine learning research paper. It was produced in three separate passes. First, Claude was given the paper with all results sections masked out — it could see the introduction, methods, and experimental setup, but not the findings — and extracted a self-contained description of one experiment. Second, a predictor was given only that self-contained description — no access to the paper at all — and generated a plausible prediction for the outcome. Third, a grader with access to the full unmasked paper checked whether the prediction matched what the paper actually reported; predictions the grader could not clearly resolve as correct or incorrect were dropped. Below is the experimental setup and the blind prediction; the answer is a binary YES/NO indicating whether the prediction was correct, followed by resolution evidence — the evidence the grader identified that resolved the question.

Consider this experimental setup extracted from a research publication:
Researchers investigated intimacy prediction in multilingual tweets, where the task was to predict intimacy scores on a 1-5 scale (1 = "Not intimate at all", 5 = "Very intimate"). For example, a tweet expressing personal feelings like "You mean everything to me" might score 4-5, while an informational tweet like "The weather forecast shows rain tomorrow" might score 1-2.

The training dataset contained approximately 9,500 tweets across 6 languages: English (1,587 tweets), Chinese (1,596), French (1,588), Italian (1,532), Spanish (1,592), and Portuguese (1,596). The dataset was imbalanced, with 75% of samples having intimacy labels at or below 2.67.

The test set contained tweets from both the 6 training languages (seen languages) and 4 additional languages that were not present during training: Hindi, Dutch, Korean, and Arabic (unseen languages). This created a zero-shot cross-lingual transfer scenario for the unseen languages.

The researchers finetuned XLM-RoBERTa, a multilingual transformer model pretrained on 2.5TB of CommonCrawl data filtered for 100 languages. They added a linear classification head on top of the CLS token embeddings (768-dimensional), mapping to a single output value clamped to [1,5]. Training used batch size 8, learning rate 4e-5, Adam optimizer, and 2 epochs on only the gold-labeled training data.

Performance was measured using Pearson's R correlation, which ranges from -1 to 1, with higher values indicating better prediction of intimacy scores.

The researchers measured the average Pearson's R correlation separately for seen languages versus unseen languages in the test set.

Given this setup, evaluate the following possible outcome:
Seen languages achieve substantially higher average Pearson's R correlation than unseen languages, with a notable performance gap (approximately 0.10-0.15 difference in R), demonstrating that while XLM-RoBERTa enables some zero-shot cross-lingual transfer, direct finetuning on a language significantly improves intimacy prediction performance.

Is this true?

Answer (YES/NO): NO